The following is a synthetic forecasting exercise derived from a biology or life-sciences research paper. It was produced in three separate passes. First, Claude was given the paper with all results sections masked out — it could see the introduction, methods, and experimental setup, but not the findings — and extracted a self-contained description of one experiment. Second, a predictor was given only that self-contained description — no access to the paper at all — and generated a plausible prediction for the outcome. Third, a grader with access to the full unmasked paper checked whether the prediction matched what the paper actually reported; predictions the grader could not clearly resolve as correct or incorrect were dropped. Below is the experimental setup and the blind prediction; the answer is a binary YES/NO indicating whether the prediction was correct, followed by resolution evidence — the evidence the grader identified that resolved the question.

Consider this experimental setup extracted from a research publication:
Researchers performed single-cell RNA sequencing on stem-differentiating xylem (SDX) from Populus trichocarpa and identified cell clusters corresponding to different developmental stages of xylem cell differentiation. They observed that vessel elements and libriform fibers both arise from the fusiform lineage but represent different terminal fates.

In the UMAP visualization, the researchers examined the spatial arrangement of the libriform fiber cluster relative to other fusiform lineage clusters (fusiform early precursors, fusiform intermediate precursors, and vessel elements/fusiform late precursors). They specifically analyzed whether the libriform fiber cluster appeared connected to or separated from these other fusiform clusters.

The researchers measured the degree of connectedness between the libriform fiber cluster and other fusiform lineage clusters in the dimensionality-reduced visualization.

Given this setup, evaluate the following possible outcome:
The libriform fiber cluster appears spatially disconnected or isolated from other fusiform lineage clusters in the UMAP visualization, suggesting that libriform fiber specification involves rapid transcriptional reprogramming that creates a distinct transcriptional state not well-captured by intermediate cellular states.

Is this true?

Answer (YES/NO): YES